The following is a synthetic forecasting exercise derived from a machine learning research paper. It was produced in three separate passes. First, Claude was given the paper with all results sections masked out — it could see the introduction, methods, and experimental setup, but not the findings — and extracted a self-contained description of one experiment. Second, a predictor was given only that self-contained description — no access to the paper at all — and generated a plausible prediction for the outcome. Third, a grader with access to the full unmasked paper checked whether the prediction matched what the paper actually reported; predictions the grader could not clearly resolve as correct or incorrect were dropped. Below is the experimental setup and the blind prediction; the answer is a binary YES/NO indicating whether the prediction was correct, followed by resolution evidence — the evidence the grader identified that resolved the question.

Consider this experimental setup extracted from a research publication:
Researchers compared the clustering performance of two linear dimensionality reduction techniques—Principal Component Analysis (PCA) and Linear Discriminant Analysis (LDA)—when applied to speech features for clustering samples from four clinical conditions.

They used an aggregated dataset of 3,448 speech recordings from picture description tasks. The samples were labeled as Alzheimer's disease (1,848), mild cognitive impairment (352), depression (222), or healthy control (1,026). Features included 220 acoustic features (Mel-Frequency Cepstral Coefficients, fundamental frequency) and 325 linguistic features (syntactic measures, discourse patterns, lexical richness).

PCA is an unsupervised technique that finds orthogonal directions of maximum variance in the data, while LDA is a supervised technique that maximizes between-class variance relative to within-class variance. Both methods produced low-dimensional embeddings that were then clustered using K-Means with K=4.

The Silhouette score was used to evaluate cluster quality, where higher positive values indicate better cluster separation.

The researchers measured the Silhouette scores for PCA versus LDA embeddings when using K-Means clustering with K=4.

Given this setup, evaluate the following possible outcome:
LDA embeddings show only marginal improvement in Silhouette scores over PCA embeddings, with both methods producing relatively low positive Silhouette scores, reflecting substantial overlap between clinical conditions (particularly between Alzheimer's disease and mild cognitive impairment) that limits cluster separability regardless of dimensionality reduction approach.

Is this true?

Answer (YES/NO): NO